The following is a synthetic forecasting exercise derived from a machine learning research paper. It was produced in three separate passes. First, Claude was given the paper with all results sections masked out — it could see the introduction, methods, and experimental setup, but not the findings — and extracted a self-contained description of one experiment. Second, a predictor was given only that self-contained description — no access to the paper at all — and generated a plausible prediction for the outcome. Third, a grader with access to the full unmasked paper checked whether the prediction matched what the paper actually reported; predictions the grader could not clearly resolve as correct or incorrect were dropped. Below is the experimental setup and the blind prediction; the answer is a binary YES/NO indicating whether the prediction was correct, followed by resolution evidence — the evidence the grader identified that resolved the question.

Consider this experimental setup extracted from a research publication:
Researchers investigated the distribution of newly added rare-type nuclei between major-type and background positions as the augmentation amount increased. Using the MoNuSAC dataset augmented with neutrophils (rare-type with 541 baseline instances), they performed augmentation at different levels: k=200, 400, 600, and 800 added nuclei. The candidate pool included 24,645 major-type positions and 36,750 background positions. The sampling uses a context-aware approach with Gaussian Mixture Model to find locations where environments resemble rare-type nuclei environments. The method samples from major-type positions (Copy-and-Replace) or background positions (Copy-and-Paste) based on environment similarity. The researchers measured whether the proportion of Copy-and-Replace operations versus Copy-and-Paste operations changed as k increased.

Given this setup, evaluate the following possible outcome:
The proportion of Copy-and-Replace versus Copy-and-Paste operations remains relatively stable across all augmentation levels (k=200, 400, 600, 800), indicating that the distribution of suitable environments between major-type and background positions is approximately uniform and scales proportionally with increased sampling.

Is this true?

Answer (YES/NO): NO